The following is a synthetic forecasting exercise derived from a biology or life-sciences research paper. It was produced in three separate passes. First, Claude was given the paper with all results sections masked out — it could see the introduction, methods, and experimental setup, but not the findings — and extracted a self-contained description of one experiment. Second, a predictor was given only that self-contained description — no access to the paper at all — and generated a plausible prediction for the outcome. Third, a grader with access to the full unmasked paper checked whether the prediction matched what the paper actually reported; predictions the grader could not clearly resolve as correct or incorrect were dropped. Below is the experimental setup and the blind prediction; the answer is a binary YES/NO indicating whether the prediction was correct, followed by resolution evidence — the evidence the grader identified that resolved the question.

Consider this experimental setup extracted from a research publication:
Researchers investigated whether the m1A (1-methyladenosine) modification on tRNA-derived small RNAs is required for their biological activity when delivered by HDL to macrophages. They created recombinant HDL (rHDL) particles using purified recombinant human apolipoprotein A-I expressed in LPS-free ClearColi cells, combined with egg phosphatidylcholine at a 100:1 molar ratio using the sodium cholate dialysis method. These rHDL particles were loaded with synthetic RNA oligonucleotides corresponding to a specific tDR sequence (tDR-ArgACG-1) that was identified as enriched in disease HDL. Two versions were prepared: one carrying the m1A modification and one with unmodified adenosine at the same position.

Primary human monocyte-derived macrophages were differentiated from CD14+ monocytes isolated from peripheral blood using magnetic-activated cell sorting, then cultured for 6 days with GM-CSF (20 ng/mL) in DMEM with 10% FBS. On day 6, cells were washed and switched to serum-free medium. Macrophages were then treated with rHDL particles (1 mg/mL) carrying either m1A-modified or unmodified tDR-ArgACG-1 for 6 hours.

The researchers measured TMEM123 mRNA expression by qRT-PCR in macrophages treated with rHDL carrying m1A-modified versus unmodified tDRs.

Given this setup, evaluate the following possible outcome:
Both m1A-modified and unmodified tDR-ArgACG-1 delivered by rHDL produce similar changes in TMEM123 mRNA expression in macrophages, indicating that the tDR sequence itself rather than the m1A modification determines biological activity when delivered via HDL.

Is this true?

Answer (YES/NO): NO